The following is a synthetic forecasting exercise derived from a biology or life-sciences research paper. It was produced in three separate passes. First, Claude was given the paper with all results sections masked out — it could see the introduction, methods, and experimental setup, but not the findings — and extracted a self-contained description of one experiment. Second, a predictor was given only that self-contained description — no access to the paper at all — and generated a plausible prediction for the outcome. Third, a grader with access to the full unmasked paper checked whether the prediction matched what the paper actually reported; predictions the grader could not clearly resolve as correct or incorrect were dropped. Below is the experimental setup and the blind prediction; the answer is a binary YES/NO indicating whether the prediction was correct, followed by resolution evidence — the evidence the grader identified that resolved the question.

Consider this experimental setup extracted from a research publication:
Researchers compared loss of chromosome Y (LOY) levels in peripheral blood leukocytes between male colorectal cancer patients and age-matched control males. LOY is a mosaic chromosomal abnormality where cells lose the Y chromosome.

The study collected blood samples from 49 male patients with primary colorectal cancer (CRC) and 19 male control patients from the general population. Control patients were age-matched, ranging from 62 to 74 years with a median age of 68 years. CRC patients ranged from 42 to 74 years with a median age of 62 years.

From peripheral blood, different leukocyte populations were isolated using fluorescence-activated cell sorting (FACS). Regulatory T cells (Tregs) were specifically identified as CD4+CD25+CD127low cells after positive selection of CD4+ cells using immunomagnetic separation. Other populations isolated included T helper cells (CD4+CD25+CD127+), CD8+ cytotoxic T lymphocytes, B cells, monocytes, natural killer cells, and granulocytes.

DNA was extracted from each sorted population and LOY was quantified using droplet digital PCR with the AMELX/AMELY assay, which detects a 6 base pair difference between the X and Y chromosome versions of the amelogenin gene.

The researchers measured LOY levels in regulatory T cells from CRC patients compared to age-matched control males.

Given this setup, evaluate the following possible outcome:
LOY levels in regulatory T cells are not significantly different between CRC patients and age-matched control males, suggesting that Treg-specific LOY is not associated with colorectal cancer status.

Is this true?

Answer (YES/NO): YES